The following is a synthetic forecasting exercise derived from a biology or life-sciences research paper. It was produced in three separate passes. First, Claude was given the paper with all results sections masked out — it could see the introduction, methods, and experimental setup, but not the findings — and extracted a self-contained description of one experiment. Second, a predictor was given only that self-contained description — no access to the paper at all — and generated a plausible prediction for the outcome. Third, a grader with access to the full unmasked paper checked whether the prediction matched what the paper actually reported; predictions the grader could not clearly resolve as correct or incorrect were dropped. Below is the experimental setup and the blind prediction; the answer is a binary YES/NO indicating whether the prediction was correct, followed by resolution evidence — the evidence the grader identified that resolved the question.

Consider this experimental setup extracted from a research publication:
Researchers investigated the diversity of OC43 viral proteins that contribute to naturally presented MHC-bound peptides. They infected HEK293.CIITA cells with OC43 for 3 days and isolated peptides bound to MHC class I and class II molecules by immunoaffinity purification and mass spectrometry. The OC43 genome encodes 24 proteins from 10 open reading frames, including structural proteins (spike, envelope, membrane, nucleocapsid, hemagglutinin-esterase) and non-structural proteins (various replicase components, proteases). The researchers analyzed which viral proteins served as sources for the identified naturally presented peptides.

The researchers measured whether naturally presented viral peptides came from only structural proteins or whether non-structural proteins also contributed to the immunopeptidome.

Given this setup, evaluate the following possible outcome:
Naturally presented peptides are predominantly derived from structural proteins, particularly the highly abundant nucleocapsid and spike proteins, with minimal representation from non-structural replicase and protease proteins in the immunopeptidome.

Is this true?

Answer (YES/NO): YES